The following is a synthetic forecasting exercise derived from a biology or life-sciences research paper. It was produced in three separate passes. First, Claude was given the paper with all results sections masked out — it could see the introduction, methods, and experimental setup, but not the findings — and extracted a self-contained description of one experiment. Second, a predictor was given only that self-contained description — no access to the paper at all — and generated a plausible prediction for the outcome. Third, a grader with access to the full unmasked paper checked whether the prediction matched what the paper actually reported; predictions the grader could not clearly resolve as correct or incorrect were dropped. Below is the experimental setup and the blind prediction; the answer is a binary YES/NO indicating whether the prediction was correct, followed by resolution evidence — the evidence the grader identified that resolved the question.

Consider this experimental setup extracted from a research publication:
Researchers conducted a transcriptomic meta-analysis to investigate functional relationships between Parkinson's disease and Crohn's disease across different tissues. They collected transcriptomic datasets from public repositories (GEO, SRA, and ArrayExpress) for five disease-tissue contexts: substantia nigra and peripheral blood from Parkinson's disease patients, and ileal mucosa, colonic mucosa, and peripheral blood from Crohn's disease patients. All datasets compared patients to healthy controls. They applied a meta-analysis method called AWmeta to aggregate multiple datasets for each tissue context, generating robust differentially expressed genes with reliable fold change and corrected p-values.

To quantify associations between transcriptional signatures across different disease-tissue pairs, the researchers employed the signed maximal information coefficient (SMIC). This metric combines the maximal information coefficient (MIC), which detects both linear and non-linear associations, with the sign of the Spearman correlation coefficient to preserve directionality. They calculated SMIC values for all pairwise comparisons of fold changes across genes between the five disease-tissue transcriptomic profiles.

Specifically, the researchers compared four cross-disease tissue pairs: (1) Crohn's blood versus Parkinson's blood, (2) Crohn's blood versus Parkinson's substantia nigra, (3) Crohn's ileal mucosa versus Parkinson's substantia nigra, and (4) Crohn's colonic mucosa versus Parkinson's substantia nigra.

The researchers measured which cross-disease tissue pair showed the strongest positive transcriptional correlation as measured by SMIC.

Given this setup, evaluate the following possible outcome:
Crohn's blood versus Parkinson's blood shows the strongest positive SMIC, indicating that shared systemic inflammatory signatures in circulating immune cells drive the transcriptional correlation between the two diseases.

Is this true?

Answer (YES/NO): NO